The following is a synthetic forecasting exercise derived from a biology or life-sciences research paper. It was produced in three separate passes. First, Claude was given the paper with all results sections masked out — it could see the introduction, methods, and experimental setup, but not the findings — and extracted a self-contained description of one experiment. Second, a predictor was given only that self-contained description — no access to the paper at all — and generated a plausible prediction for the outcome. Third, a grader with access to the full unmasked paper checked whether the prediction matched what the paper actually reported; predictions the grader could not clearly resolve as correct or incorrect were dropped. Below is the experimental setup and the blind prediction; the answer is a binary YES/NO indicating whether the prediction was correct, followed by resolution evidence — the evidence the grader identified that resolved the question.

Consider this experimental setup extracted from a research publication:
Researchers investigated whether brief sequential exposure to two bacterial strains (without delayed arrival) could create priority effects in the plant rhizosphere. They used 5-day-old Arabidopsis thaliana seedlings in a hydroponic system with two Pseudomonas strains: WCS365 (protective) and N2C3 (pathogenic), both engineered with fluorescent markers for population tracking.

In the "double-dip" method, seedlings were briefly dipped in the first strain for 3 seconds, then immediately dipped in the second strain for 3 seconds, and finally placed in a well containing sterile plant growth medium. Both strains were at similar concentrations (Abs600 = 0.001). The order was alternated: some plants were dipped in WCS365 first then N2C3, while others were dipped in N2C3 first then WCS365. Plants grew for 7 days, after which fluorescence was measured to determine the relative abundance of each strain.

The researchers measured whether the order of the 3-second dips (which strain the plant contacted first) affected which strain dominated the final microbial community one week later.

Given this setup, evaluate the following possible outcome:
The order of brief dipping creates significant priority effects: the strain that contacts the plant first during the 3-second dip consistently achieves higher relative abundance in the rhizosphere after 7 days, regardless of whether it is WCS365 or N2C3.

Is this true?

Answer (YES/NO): YES